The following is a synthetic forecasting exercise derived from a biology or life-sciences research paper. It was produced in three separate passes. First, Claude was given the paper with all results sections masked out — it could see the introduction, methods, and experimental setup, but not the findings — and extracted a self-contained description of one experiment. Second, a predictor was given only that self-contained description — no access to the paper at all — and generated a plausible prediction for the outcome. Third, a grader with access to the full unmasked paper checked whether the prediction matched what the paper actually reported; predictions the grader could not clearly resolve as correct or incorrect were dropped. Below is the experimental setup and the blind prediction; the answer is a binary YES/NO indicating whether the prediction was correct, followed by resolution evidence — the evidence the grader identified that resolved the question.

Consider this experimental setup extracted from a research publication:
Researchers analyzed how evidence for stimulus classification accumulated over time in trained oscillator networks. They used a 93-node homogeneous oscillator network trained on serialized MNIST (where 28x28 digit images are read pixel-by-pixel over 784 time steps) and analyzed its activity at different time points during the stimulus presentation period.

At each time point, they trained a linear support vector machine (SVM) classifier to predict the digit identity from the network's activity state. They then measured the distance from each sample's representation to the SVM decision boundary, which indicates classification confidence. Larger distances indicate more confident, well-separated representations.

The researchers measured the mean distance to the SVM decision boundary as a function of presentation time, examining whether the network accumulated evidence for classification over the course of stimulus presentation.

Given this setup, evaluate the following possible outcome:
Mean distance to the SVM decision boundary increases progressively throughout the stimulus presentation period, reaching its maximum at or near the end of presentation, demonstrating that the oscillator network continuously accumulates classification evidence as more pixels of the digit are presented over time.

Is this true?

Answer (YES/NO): YES